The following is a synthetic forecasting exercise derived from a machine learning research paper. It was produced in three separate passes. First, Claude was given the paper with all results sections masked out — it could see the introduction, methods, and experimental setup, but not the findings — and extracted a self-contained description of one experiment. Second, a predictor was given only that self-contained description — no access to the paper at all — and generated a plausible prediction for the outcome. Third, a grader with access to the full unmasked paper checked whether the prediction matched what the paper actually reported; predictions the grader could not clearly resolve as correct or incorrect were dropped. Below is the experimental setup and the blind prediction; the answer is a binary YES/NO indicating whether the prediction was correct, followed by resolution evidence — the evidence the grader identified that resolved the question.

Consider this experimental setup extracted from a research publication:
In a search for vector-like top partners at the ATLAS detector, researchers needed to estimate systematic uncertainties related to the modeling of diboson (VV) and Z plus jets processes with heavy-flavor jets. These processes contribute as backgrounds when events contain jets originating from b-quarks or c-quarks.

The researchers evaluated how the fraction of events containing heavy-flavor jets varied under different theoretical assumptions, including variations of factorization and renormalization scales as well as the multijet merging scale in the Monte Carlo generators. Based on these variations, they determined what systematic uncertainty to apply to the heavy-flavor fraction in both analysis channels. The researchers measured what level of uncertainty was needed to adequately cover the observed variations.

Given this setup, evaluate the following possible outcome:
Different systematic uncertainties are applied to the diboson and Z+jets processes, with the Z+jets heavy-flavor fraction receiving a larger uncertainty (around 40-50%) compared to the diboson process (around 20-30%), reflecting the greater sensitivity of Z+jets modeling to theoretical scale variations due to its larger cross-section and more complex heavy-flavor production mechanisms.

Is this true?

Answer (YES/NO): NO